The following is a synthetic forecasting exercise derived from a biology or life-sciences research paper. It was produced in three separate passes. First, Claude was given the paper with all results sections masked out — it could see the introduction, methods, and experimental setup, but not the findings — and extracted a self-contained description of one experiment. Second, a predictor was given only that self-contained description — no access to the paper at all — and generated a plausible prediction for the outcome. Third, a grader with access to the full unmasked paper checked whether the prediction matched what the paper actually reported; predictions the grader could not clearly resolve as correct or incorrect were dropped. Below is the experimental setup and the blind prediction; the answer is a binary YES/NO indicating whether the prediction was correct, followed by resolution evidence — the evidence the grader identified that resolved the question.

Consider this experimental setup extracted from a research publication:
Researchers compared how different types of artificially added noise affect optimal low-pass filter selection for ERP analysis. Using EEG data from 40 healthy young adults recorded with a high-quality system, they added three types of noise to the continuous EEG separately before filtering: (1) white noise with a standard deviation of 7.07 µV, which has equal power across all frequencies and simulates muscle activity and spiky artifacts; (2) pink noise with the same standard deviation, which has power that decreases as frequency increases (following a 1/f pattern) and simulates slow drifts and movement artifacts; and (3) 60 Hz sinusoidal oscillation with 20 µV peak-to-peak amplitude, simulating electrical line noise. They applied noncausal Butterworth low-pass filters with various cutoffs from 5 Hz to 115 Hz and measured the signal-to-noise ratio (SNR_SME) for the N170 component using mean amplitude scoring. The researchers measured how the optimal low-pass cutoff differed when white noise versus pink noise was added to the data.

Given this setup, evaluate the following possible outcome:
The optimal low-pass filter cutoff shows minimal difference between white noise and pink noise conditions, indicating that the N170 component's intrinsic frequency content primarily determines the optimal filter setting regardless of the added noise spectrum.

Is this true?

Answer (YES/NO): YES